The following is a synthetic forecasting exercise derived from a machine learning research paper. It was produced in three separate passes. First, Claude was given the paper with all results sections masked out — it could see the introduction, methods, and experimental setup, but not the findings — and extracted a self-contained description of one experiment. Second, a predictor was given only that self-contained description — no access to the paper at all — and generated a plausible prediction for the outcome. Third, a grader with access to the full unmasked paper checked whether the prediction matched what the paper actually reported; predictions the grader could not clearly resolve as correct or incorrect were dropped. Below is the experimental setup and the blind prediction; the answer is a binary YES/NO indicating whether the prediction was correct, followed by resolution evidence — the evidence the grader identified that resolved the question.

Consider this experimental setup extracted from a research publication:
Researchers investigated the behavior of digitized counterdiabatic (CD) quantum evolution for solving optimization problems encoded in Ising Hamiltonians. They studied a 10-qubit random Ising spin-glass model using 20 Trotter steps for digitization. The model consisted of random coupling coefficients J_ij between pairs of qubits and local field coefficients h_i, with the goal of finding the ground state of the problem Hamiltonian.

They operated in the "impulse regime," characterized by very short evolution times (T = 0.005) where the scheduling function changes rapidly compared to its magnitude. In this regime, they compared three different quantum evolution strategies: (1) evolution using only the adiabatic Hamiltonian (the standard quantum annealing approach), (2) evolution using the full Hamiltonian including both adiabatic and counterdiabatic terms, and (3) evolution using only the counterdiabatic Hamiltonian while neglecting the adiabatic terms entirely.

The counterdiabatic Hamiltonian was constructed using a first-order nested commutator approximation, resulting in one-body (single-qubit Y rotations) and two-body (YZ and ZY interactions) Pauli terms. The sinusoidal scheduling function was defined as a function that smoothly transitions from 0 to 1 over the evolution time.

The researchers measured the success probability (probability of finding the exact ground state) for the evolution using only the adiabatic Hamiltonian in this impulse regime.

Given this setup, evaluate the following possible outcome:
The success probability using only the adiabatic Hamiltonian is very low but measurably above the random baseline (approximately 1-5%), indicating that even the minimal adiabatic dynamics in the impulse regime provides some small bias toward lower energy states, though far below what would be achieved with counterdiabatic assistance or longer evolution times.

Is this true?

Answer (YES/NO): NO